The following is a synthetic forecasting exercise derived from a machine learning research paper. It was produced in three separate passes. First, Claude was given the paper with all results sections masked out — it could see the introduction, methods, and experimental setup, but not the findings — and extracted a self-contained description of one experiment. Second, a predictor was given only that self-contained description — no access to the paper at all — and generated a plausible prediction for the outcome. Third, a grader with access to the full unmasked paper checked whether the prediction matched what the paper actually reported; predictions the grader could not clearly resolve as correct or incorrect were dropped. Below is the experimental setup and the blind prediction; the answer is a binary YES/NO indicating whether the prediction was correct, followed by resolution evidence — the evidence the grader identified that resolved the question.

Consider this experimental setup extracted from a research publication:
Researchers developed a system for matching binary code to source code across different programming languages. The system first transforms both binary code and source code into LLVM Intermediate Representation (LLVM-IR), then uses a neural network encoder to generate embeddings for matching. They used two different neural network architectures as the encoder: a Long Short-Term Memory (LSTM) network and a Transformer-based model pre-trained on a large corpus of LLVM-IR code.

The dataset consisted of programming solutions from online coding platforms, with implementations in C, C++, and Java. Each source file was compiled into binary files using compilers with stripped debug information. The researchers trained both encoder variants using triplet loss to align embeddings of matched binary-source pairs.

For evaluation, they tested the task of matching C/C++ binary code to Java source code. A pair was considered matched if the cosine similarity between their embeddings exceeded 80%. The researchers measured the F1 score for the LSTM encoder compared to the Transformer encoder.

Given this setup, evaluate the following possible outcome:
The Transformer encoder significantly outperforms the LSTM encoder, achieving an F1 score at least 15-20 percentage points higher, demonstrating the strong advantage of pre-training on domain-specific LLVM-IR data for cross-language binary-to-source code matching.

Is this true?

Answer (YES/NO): NO